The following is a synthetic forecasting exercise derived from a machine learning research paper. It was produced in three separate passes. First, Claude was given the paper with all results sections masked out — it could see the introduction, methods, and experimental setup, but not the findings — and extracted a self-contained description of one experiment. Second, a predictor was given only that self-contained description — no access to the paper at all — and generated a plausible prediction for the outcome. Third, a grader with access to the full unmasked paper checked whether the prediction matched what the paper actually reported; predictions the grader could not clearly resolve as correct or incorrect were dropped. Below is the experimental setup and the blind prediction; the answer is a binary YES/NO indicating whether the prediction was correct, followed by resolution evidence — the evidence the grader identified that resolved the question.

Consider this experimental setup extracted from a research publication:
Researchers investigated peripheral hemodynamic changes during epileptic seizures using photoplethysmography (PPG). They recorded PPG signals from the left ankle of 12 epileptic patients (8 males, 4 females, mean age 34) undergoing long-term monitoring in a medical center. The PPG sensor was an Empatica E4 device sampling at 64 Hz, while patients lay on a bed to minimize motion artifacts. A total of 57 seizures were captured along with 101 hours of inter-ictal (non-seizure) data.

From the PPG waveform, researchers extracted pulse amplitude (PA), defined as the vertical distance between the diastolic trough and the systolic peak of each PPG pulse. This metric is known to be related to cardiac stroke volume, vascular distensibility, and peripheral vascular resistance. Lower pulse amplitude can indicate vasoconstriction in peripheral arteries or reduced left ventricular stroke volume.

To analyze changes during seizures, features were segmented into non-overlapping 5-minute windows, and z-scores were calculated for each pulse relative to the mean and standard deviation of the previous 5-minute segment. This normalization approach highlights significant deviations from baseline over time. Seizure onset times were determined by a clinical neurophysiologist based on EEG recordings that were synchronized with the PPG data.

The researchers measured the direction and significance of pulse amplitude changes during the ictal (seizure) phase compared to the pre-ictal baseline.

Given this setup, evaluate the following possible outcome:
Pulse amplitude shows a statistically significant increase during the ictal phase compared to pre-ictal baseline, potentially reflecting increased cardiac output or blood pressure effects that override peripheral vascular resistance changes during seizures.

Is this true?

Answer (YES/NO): NO